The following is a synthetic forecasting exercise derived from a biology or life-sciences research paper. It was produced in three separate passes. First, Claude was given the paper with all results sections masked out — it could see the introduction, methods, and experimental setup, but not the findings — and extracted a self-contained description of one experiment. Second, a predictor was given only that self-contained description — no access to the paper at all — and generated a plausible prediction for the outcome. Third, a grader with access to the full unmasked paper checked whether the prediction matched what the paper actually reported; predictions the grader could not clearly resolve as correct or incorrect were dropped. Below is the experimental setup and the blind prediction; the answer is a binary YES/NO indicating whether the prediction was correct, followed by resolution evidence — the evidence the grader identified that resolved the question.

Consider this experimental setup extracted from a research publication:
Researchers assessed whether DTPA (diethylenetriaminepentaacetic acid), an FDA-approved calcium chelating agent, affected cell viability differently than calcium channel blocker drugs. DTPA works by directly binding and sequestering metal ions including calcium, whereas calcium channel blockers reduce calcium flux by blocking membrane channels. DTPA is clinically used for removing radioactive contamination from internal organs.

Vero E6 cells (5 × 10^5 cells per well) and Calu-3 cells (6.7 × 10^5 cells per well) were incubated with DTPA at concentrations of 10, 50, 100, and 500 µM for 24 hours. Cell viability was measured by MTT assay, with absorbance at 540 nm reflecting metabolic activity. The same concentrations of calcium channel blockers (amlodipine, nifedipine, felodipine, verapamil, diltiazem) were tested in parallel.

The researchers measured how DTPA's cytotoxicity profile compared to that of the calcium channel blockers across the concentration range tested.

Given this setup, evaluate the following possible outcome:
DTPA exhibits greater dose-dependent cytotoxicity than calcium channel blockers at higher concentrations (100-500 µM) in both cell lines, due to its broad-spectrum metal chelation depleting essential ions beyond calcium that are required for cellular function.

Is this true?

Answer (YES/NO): NO